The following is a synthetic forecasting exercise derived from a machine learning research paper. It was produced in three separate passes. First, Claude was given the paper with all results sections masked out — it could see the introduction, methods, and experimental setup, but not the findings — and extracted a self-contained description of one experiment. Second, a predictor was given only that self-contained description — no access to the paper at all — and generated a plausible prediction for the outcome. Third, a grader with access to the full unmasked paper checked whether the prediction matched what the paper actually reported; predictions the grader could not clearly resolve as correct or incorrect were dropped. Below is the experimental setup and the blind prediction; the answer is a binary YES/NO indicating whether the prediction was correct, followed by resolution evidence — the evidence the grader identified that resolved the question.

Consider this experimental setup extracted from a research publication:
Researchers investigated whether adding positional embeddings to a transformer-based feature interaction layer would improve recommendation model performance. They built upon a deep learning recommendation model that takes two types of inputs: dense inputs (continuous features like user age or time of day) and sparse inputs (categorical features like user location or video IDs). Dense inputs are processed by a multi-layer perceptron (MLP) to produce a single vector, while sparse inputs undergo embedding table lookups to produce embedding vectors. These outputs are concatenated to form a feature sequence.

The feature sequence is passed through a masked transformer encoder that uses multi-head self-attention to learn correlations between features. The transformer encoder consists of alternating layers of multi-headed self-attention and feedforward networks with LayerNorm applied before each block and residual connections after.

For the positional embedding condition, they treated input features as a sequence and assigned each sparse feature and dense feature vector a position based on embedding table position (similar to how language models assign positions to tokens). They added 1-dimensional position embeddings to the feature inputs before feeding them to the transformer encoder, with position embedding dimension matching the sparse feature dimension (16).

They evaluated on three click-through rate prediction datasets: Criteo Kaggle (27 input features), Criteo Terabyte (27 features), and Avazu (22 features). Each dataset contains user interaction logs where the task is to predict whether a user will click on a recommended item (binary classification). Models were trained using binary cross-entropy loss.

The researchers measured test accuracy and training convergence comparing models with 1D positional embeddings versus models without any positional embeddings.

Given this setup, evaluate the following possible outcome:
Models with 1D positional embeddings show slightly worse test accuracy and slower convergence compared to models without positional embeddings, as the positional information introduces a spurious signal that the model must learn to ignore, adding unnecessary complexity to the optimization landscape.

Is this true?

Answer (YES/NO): NO